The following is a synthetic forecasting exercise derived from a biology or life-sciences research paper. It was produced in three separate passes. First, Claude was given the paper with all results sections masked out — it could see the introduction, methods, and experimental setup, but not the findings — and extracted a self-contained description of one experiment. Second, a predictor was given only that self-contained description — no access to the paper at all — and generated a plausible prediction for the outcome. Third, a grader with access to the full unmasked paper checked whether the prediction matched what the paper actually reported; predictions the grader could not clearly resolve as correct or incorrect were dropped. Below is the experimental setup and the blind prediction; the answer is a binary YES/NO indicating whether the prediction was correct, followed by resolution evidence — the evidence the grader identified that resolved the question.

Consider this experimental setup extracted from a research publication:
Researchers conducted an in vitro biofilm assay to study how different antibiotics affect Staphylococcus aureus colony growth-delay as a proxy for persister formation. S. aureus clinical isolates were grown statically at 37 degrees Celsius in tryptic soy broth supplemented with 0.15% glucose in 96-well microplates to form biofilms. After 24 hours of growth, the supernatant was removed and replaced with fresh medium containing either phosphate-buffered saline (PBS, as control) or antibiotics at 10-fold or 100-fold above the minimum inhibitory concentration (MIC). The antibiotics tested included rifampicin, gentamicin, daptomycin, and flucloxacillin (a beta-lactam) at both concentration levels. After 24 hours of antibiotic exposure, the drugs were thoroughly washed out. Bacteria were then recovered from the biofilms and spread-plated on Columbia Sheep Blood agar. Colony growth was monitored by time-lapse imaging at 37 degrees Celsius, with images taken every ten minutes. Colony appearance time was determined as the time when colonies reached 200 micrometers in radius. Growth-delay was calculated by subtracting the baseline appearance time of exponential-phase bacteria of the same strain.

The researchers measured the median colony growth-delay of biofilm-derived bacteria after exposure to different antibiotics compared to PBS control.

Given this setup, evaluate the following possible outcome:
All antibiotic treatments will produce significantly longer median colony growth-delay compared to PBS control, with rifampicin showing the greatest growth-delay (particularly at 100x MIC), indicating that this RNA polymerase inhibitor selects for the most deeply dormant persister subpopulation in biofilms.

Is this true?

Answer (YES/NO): NO